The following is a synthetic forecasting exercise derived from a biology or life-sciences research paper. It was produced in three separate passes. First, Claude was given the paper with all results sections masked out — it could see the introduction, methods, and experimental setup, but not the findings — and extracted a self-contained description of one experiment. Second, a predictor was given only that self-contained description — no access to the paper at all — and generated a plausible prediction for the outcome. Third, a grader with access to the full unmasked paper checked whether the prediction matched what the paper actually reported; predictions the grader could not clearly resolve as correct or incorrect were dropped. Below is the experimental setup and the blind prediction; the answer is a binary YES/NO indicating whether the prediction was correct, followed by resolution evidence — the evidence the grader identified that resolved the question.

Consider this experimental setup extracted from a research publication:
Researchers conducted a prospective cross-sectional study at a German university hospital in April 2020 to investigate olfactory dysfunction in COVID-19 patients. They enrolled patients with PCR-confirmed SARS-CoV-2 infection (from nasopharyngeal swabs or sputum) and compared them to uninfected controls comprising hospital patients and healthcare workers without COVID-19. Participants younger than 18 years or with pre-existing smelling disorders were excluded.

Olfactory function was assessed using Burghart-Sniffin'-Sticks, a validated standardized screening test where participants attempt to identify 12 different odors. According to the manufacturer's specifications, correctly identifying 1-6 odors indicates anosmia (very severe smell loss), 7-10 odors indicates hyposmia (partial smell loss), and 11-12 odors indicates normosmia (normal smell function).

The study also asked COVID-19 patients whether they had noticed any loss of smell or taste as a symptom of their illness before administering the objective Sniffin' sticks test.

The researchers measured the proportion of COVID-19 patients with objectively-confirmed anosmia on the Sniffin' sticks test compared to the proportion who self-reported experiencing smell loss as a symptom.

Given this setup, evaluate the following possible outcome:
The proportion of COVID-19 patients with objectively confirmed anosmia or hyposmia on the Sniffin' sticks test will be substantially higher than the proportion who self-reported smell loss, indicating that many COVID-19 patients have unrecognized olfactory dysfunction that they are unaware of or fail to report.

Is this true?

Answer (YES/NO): YES